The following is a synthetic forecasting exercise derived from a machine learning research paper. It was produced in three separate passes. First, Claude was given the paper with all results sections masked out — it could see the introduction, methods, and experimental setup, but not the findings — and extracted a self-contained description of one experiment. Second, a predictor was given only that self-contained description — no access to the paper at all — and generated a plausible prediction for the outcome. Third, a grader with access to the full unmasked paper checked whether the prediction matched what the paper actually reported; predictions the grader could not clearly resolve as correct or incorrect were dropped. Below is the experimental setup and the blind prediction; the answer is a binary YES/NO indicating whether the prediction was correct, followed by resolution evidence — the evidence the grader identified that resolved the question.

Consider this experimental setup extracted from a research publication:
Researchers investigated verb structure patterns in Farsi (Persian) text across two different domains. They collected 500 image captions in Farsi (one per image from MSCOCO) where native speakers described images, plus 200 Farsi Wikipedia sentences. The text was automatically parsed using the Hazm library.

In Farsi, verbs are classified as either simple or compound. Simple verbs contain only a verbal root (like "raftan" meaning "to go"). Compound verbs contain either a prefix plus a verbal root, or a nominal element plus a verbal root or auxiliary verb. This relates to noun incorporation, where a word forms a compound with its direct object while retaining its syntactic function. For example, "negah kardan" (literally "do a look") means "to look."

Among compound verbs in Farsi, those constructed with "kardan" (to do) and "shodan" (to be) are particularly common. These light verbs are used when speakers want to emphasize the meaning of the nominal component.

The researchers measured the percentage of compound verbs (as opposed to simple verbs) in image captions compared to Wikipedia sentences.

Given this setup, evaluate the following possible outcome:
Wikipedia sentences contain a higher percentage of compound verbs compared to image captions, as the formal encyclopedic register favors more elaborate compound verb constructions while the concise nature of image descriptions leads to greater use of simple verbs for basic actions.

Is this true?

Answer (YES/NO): NO